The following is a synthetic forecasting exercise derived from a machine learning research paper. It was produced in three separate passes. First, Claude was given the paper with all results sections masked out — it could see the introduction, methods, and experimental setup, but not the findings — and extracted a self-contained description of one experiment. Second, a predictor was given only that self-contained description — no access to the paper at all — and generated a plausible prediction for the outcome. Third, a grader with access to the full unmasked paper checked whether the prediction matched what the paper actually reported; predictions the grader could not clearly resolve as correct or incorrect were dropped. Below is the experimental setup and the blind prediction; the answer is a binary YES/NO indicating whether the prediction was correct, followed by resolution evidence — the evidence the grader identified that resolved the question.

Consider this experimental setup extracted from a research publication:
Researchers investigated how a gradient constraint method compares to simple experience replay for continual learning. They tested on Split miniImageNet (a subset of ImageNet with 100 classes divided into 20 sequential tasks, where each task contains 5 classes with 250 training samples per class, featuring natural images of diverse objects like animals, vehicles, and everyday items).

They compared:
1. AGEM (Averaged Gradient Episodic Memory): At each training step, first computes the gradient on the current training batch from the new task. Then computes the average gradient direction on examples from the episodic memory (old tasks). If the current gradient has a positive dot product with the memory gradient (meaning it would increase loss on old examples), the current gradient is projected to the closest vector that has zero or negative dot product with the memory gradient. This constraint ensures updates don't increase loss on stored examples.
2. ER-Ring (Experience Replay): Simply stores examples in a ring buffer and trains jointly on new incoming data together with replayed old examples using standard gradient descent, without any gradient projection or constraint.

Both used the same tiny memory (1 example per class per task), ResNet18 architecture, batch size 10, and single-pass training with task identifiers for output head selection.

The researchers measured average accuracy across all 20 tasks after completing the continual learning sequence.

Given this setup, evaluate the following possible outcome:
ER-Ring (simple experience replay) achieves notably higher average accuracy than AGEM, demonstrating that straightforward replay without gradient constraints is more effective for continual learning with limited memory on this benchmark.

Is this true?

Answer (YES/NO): YES